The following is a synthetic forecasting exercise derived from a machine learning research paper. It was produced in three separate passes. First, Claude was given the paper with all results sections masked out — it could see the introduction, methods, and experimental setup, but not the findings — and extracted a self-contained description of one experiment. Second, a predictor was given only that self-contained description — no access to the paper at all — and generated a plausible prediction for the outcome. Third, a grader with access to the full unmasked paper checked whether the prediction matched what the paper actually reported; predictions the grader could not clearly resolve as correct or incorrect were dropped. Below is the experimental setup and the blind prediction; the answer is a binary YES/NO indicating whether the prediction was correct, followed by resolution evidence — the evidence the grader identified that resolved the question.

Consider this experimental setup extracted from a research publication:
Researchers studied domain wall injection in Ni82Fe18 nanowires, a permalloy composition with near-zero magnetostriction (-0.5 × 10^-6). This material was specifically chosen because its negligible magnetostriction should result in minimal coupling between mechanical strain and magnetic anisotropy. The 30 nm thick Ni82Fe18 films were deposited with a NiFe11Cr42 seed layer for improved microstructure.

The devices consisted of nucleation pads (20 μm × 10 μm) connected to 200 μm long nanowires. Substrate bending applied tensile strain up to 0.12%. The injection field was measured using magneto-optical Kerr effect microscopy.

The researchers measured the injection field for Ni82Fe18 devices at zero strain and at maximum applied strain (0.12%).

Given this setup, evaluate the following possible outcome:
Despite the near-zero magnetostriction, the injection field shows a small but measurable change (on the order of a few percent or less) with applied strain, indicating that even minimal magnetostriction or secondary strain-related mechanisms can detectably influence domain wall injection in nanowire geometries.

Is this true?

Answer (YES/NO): NO